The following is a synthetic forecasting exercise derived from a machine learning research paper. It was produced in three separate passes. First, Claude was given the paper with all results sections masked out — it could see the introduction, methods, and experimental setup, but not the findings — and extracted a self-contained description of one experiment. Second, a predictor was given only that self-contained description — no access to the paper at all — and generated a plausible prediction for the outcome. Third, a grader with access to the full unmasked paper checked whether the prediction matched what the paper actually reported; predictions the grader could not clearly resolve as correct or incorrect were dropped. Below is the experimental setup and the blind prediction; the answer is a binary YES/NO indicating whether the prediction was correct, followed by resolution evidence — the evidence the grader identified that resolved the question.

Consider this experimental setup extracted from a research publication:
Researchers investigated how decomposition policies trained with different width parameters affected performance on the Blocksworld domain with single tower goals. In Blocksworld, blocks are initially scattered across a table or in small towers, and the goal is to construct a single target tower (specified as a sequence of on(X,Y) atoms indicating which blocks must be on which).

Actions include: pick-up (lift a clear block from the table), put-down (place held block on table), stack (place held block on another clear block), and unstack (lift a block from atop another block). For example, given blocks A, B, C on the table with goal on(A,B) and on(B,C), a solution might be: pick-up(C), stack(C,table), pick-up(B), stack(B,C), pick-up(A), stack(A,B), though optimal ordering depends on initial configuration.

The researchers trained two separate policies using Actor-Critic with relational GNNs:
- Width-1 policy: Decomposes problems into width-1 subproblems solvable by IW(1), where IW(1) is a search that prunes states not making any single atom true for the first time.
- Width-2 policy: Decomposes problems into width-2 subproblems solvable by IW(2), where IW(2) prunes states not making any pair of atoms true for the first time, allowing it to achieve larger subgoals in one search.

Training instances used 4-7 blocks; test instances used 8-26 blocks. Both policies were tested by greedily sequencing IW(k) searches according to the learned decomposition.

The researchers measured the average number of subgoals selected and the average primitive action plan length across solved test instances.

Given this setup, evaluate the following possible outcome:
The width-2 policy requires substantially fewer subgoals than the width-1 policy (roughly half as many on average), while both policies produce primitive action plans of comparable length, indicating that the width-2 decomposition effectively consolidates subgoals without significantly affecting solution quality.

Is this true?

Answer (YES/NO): NO